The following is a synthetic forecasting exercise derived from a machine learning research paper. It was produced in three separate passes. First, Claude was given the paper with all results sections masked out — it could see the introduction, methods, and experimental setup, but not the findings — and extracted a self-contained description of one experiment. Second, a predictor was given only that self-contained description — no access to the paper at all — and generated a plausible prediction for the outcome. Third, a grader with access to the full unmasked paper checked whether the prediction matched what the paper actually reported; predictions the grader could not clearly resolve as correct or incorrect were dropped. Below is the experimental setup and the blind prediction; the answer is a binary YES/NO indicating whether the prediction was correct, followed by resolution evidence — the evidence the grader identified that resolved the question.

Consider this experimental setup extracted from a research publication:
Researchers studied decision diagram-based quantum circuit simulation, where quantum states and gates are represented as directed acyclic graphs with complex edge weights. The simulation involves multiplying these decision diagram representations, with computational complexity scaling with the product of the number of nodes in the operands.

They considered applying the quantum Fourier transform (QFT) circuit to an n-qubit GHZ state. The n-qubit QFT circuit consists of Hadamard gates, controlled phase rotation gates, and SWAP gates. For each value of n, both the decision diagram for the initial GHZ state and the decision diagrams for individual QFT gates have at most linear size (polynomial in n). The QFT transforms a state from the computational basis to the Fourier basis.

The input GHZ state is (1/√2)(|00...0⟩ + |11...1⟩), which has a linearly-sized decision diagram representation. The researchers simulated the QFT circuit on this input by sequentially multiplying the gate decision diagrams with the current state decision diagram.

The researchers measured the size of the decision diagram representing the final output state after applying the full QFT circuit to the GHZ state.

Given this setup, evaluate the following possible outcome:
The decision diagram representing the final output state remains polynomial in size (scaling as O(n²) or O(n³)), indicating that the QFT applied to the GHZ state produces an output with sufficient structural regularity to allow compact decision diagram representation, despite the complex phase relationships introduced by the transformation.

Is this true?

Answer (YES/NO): NO